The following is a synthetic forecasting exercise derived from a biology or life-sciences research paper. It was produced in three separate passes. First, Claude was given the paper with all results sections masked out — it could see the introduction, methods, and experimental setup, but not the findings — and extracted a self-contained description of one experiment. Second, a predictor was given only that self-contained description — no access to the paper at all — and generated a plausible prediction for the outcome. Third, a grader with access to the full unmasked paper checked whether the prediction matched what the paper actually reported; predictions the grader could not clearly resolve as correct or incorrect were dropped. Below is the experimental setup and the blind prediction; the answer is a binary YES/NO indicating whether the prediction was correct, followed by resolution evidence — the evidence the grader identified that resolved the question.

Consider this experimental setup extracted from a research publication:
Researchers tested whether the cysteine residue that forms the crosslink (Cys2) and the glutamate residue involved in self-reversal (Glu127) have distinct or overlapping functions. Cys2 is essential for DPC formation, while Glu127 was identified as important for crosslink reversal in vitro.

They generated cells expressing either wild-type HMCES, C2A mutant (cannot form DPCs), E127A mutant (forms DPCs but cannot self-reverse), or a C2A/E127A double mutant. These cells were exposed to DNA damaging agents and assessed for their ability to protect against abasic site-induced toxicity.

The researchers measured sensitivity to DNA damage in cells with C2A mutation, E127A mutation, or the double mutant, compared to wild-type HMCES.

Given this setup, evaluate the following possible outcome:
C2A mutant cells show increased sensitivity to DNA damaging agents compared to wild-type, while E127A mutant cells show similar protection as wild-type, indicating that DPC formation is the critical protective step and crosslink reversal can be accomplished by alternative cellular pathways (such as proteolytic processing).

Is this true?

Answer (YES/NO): NO